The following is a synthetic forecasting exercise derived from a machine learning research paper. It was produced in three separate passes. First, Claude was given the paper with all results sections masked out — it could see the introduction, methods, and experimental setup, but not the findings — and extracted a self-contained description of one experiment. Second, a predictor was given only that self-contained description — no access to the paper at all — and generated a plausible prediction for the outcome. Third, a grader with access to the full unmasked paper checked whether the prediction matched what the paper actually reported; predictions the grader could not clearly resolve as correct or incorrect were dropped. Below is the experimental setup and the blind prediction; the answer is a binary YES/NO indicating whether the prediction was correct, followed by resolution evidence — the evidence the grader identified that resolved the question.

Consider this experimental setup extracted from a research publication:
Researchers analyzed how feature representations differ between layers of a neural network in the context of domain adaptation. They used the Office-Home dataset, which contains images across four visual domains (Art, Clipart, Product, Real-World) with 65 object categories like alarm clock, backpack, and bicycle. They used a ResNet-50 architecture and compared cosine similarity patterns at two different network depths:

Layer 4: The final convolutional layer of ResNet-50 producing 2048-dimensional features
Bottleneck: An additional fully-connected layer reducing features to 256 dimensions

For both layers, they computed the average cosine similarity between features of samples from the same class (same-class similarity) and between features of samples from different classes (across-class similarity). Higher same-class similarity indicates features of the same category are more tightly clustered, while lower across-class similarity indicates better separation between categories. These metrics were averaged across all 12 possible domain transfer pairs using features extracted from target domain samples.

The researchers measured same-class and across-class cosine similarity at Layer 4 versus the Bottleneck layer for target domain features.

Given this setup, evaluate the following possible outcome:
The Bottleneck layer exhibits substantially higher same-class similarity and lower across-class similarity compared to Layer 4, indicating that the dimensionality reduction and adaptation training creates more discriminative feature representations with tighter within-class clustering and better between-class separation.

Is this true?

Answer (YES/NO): YES